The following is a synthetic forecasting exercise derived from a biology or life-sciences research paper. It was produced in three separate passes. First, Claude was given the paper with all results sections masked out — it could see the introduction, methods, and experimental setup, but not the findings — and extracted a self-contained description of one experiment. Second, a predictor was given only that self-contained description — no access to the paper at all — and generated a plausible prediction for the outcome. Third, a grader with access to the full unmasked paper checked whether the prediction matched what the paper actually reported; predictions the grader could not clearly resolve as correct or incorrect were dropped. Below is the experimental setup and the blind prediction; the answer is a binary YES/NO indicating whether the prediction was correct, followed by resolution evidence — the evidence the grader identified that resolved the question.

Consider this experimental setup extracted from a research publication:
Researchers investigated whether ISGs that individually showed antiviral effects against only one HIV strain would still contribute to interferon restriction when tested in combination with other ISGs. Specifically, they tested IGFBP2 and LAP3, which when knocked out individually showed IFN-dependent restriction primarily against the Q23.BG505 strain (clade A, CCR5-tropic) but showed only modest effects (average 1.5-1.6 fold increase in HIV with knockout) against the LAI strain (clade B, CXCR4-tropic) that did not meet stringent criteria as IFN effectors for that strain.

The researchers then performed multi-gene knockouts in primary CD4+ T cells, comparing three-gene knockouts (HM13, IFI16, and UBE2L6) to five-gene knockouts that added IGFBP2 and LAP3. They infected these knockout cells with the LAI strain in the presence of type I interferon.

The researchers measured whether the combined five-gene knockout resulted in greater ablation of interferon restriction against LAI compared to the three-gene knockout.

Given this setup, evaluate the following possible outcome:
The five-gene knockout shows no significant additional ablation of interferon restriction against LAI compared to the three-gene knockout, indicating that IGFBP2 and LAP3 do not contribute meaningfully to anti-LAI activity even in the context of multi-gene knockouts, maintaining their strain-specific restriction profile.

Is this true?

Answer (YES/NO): NO